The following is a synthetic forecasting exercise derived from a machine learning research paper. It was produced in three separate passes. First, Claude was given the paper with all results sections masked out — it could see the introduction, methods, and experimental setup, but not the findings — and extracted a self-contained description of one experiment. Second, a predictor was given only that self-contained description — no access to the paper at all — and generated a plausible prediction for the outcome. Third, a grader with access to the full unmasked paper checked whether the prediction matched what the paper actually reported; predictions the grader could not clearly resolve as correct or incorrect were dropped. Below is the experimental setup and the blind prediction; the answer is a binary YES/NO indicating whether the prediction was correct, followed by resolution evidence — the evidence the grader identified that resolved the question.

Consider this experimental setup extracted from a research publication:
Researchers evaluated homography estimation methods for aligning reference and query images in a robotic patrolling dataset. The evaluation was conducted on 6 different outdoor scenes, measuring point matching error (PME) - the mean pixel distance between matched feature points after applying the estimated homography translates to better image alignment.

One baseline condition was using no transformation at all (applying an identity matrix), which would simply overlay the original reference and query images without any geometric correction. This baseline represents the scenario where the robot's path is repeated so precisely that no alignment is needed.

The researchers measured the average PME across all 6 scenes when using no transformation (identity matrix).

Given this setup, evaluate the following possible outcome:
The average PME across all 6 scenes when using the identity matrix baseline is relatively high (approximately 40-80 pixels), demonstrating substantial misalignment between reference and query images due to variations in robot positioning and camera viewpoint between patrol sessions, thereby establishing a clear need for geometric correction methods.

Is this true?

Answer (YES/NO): NO